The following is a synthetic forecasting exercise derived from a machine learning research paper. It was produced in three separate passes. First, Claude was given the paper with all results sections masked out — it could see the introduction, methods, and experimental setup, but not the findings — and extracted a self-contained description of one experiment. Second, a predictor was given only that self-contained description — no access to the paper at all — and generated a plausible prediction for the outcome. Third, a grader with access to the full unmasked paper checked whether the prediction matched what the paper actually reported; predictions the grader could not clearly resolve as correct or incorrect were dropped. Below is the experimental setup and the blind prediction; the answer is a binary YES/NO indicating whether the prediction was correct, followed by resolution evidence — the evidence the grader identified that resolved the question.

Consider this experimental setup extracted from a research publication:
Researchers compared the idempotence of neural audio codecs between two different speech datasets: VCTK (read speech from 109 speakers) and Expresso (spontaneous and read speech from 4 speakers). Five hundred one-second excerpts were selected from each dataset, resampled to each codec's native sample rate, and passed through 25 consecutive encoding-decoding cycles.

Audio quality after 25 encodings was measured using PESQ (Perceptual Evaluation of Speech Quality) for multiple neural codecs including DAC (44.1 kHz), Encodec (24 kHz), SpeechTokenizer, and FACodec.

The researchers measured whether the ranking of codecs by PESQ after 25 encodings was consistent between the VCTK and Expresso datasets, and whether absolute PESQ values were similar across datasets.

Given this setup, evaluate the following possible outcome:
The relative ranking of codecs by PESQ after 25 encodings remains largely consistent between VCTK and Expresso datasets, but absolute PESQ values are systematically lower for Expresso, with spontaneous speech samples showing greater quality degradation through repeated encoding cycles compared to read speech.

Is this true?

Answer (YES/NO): NO